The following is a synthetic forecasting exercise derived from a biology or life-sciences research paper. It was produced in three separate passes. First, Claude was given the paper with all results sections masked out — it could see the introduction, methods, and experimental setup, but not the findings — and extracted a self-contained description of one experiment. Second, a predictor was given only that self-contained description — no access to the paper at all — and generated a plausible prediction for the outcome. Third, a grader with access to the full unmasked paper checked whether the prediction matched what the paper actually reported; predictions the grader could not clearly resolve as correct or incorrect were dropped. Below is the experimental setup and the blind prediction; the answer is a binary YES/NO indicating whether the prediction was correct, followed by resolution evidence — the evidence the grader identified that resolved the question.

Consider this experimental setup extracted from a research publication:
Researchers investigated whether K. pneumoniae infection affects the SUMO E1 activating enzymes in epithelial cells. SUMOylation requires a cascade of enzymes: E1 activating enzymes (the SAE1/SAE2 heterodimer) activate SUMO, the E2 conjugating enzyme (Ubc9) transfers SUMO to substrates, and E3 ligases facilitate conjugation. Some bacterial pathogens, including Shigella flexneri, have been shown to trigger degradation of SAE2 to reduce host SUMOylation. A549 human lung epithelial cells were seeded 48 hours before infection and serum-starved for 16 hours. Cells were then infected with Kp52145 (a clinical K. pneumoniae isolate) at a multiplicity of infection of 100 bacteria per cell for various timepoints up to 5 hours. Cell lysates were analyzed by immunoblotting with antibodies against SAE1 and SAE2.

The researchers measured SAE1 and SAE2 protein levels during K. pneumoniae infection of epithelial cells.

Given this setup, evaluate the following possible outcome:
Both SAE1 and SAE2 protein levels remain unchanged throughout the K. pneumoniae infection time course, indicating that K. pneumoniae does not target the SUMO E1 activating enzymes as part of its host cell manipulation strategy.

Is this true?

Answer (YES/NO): YES